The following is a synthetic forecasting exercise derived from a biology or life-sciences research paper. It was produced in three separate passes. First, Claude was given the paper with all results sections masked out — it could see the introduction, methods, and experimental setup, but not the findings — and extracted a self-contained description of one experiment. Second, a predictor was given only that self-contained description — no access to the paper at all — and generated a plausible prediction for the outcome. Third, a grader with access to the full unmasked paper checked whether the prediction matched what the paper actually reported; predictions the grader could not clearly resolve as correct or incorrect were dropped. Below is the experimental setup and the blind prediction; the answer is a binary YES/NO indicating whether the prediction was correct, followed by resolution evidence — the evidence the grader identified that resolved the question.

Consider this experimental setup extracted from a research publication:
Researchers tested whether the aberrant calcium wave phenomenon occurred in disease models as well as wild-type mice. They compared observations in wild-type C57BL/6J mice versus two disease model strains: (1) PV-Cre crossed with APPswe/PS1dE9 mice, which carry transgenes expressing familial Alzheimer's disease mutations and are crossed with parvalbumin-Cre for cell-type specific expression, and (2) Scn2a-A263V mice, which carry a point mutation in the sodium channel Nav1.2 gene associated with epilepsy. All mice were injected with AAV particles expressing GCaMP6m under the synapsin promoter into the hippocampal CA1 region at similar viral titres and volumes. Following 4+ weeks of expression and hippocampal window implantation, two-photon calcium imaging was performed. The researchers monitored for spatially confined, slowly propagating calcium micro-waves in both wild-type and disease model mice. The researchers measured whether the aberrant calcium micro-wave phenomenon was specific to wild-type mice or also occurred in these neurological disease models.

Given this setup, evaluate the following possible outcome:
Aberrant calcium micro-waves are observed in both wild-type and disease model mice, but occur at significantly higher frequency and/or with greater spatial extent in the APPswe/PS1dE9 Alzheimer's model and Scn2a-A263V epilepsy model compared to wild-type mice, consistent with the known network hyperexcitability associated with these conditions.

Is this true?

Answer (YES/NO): NO